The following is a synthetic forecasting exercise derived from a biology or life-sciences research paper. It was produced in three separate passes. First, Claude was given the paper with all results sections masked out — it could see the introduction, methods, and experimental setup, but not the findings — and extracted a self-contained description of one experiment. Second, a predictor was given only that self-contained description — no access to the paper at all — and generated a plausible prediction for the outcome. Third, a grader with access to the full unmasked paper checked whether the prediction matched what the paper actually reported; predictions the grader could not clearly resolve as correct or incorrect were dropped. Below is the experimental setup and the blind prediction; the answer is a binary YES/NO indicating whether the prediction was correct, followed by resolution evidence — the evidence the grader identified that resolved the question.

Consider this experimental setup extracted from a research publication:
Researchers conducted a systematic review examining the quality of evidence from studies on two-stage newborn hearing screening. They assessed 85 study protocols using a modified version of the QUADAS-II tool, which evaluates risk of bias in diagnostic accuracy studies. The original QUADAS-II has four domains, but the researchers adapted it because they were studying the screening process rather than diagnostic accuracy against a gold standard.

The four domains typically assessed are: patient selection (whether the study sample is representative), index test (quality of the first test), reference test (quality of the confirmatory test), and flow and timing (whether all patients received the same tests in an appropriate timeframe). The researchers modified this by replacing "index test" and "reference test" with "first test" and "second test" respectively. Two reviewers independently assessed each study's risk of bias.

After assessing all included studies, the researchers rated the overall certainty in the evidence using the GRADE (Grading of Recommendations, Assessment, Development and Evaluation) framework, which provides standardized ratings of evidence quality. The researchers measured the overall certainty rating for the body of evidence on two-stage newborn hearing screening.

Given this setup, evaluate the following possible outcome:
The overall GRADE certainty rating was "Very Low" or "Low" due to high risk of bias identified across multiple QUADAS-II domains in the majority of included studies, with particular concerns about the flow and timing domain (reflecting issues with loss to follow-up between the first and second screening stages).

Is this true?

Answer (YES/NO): NO